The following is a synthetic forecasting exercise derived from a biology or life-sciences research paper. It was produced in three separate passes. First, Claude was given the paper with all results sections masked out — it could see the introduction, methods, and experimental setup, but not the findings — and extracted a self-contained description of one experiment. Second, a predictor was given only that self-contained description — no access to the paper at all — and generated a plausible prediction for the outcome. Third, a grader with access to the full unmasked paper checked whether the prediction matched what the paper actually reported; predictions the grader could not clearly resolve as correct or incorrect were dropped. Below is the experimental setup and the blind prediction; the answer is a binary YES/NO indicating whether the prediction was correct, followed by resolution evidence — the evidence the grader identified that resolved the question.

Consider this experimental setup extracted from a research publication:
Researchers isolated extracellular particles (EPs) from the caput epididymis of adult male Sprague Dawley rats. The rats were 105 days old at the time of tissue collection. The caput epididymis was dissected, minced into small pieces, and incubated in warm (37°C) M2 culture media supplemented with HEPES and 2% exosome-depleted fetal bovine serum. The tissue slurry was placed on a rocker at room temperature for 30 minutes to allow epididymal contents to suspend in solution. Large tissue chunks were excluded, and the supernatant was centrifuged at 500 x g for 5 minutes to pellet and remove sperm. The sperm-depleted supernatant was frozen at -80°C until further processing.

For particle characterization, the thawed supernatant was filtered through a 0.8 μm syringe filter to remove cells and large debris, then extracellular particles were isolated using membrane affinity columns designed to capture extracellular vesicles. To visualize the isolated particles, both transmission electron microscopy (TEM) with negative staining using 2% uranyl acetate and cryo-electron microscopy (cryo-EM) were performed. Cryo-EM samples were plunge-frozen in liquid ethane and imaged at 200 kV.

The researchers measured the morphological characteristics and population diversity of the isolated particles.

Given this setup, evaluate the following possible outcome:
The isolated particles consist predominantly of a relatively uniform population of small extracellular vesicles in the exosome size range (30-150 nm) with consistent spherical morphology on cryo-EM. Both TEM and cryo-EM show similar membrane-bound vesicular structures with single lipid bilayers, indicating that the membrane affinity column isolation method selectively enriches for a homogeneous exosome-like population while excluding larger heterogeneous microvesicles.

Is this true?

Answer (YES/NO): NO